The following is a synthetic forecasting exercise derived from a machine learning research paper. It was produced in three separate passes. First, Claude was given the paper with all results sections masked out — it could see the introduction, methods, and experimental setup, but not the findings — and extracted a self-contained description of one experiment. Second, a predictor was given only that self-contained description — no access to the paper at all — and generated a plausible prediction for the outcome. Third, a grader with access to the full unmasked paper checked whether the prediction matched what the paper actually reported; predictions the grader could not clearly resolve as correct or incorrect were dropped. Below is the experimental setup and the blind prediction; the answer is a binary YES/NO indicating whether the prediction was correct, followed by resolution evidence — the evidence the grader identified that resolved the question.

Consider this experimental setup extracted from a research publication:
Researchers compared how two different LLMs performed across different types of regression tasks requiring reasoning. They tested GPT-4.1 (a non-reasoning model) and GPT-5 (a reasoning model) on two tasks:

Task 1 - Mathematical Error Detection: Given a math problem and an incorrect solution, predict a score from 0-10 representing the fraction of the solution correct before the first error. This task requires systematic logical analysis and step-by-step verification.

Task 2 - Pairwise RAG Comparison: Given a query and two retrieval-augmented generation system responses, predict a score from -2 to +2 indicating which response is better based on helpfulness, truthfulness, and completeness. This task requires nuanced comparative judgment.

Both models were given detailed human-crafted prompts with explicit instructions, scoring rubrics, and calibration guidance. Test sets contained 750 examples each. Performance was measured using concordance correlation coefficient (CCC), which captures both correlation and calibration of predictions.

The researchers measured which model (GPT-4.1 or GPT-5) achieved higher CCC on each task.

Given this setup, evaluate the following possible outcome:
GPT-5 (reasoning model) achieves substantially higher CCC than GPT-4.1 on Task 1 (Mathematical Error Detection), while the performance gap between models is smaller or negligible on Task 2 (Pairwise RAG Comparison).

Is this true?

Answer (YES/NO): NO